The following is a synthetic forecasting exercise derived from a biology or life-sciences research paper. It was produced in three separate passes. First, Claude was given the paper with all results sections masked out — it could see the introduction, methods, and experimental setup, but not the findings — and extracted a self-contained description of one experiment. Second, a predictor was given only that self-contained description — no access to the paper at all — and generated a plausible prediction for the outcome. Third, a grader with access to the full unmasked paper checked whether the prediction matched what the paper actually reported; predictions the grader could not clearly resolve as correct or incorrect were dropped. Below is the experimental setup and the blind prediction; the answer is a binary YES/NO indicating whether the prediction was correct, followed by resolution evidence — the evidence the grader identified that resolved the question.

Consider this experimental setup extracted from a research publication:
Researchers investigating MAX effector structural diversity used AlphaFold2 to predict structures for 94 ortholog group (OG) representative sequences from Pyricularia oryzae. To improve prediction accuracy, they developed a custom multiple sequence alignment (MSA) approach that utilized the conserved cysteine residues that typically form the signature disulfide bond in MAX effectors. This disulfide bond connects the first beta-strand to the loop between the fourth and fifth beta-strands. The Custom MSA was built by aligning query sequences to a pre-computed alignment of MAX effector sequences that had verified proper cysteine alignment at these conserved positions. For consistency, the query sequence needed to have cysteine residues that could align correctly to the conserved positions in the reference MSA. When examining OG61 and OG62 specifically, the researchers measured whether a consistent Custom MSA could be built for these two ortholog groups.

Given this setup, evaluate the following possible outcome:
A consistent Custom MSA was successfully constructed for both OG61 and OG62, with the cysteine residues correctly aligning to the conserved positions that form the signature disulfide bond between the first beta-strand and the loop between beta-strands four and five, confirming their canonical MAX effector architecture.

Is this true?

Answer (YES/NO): NO